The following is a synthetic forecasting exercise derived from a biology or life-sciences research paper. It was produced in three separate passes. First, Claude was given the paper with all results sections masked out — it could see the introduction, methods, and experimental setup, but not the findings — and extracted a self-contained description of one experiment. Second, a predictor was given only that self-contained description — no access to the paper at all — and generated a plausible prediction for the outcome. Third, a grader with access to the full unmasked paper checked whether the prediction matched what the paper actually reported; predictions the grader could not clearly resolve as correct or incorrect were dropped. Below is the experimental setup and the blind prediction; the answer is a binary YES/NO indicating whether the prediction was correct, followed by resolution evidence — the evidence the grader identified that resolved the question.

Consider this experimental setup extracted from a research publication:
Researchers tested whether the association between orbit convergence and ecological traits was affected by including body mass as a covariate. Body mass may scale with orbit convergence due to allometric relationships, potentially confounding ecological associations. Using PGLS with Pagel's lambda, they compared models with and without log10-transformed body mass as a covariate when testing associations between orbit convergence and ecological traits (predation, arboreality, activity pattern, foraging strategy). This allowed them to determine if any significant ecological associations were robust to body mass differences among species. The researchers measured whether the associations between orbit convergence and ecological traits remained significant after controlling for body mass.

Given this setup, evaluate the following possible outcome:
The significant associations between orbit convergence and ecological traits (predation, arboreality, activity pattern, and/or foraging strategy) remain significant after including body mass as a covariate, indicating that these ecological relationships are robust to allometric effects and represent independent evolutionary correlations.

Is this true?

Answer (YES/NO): NO